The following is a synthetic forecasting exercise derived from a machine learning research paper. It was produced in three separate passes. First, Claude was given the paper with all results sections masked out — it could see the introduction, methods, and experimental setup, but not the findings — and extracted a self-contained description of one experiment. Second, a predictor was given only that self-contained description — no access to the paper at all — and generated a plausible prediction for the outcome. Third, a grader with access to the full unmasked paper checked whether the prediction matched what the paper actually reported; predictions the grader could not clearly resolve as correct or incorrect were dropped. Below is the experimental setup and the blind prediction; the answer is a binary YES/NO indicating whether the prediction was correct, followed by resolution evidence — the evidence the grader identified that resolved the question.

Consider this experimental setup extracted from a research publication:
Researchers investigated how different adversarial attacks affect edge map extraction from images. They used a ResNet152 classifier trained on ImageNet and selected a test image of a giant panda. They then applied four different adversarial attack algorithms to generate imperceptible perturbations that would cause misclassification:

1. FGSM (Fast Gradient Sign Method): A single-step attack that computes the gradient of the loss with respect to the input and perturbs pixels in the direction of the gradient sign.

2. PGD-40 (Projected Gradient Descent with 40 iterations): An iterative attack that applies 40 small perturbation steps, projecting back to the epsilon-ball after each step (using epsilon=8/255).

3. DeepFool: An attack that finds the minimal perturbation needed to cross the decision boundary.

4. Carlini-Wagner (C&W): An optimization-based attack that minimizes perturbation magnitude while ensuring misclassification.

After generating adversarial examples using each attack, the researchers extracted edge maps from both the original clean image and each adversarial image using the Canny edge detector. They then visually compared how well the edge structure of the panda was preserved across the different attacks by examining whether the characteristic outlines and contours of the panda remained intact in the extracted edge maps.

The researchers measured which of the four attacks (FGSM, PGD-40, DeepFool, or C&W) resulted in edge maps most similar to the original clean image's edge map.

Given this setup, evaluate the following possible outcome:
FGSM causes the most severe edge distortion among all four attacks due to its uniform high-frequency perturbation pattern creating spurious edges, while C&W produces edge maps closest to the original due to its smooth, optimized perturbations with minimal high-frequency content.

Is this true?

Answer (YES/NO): NO